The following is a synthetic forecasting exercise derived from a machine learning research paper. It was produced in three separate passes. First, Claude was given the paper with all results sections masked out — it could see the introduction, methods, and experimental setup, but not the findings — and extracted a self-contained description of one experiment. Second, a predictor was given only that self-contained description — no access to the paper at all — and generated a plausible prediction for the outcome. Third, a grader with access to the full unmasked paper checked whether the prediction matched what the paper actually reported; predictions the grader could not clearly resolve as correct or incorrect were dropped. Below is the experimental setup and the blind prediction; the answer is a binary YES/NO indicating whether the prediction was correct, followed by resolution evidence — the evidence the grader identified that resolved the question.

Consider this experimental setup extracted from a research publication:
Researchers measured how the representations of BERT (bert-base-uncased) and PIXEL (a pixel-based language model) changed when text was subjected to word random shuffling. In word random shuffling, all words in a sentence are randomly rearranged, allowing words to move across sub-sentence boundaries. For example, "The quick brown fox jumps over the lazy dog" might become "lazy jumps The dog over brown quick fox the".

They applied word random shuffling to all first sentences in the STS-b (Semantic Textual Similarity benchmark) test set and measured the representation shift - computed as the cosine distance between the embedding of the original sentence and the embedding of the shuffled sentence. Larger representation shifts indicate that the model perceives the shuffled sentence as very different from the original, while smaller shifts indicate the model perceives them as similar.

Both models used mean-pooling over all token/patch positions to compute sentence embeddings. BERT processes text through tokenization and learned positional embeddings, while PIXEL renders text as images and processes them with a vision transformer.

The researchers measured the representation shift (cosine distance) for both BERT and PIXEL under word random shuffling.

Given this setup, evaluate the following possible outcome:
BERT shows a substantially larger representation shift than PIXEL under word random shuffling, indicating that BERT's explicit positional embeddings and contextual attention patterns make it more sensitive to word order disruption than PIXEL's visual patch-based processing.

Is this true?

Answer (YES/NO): YES